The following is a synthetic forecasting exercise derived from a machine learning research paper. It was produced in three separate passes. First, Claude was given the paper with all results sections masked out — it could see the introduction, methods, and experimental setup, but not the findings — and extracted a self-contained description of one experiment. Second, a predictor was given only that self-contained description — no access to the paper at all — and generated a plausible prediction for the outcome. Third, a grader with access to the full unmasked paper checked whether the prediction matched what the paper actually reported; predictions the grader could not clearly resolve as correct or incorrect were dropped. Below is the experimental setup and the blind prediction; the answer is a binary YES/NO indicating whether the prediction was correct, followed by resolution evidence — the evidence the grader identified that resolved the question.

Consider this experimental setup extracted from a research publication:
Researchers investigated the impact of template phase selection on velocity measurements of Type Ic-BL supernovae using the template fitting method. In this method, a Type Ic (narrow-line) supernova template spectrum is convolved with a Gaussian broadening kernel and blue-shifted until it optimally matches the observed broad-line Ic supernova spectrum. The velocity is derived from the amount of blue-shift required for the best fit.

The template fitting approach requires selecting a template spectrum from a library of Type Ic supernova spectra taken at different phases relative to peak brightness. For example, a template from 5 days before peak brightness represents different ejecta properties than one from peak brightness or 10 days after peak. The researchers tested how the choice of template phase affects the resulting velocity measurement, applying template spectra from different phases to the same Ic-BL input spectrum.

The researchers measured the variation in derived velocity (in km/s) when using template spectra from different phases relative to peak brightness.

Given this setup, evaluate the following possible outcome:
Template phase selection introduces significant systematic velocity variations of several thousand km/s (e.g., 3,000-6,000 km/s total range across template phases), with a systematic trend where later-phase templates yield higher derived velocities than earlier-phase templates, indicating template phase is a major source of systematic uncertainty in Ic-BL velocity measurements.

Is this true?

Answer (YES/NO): NO